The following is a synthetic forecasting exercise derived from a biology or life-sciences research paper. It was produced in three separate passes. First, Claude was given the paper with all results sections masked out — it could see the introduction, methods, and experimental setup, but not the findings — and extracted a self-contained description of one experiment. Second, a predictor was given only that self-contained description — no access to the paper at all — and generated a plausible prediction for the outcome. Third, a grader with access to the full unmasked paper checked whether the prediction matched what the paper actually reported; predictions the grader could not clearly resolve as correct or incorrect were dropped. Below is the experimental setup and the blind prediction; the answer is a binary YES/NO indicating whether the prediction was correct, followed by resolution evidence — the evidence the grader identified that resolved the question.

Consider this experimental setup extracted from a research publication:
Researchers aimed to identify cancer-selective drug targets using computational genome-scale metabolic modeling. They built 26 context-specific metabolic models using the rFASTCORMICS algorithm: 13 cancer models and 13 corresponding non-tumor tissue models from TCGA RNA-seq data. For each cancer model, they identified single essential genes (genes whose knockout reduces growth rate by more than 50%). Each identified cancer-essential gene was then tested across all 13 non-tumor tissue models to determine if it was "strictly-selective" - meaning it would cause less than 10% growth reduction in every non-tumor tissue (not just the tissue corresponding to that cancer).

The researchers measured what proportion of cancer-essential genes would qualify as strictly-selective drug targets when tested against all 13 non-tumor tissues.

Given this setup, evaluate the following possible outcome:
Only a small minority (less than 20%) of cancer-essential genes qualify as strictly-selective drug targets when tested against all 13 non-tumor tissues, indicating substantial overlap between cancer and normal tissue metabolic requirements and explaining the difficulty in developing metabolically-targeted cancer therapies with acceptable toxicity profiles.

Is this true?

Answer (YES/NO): YES